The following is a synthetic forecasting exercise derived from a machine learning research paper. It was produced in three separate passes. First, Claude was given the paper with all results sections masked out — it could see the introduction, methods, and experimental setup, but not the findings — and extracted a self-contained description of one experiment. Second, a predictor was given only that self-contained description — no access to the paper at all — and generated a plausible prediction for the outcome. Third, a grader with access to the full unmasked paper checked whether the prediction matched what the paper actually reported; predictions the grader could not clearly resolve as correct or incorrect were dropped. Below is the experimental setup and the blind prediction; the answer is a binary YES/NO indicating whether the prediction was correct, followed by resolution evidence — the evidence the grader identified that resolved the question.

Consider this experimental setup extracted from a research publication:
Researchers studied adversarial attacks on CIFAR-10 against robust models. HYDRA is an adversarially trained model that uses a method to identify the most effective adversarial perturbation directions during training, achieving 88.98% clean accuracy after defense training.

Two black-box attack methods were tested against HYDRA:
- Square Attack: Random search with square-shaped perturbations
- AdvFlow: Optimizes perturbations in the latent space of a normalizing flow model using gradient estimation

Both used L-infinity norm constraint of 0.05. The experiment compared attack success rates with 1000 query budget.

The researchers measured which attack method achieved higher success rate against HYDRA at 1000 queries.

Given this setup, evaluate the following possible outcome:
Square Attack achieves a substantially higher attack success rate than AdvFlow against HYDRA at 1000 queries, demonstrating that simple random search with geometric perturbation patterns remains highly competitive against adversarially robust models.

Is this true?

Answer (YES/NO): NO